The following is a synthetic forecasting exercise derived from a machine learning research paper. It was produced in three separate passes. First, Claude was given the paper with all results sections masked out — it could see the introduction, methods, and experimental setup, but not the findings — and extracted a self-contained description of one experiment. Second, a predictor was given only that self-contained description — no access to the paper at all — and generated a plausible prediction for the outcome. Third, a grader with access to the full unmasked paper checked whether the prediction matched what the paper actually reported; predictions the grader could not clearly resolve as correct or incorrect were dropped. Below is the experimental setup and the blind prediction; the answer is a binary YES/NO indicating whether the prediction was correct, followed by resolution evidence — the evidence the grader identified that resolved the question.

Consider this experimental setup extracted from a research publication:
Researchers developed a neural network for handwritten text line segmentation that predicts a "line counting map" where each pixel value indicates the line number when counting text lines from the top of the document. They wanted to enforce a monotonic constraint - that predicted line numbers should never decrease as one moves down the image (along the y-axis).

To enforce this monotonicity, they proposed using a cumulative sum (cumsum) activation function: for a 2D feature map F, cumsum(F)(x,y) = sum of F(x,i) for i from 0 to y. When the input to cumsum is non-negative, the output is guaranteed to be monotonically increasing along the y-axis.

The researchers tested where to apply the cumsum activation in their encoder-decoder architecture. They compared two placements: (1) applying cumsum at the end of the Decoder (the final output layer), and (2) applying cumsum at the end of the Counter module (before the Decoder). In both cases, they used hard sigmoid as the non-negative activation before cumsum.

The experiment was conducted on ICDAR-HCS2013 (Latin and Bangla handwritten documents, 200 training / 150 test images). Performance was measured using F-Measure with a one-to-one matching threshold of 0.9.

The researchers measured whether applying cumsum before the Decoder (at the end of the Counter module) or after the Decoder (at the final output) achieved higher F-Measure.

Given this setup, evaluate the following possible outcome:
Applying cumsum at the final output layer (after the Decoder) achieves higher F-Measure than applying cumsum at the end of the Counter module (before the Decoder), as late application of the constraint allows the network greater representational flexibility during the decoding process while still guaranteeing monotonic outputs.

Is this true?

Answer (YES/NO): NO